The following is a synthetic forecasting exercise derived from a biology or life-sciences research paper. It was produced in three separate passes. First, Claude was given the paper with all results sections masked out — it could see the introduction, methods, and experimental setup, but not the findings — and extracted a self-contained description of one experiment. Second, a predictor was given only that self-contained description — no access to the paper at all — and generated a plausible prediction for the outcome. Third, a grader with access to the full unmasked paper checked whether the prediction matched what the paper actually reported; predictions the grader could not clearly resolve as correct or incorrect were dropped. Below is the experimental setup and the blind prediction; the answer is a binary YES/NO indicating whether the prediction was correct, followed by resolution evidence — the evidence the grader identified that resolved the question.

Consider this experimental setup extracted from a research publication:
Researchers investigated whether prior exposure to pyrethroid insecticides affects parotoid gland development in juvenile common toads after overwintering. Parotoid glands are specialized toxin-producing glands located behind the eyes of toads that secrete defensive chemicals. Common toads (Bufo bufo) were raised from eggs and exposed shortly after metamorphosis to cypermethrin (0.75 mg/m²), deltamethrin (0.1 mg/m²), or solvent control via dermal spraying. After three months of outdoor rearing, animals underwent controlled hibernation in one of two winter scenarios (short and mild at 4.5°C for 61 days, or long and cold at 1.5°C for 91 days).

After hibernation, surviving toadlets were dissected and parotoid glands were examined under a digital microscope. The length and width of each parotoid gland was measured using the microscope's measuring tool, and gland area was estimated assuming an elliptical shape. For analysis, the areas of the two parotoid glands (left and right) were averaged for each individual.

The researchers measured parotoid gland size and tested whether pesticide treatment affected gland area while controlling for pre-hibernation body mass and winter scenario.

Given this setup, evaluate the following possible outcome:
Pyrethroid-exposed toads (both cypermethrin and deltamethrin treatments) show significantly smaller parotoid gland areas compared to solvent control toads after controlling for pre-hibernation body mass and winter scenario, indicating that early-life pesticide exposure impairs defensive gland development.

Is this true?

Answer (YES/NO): NO